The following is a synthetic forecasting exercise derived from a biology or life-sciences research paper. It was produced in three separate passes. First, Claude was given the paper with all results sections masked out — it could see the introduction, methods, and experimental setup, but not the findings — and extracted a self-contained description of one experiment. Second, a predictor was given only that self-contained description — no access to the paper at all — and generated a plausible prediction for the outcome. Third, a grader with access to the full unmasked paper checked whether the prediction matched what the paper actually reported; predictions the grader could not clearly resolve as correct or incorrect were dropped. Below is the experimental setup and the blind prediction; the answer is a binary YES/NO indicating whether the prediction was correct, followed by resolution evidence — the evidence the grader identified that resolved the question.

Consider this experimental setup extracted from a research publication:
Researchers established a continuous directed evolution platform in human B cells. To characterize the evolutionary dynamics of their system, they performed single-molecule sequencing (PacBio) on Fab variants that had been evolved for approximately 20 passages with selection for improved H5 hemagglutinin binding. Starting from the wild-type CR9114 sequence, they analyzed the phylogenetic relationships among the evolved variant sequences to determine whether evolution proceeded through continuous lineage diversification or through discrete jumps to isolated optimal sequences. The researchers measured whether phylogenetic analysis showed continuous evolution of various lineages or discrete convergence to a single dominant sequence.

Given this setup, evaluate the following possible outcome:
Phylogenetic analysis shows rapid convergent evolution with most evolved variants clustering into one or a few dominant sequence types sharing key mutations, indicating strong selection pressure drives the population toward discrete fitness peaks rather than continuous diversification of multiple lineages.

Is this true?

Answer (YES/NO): NO